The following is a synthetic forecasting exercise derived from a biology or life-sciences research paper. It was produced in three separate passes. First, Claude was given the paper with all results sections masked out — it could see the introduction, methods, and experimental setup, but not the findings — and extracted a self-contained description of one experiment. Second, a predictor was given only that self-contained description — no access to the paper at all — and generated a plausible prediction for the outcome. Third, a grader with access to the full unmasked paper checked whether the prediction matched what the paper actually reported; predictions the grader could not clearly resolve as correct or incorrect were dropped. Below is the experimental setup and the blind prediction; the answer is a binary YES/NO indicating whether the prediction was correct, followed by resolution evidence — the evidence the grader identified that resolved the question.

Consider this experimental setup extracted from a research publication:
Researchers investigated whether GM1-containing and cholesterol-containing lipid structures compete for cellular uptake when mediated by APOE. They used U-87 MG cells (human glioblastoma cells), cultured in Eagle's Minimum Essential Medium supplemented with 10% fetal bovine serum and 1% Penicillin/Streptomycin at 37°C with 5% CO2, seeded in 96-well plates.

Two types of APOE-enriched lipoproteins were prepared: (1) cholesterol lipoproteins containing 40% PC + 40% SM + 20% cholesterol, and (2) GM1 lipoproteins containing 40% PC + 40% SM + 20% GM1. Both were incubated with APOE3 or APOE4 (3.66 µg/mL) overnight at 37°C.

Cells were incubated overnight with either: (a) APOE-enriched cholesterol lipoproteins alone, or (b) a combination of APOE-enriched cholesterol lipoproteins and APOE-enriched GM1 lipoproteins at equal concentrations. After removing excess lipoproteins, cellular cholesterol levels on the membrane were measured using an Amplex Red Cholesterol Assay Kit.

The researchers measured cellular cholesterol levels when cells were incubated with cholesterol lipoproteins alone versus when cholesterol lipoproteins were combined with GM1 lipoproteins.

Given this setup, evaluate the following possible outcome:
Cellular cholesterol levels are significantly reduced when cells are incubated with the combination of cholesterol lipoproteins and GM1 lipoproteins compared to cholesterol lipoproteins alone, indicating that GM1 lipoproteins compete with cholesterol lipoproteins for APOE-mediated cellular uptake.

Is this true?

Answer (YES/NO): YES